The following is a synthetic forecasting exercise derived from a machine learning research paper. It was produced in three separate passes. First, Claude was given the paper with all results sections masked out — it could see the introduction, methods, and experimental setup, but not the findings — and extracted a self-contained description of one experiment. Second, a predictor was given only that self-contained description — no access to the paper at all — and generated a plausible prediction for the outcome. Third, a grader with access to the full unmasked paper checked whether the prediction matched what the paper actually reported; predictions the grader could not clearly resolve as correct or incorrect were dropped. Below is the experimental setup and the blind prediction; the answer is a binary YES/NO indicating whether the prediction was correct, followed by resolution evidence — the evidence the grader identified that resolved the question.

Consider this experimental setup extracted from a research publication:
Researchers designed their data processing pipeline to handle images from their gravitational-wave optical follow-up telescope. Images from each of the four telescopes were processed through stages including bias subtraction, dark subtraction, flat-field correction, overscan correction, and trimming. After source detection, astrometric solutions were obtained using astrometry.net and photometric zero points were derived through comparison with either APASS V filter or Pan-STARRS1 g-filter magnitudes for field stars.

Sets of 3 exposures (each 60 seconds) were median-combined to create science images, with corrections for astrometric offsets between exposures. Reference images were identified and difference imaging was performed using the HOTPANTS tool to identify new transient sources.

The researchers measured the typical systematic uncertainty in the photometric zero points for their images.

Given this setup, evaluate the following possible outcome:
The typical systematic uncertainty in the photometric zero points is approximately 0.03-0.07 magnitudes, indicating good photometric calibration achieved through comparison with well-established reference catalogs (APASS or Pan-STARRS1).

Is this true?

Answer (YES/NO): NO